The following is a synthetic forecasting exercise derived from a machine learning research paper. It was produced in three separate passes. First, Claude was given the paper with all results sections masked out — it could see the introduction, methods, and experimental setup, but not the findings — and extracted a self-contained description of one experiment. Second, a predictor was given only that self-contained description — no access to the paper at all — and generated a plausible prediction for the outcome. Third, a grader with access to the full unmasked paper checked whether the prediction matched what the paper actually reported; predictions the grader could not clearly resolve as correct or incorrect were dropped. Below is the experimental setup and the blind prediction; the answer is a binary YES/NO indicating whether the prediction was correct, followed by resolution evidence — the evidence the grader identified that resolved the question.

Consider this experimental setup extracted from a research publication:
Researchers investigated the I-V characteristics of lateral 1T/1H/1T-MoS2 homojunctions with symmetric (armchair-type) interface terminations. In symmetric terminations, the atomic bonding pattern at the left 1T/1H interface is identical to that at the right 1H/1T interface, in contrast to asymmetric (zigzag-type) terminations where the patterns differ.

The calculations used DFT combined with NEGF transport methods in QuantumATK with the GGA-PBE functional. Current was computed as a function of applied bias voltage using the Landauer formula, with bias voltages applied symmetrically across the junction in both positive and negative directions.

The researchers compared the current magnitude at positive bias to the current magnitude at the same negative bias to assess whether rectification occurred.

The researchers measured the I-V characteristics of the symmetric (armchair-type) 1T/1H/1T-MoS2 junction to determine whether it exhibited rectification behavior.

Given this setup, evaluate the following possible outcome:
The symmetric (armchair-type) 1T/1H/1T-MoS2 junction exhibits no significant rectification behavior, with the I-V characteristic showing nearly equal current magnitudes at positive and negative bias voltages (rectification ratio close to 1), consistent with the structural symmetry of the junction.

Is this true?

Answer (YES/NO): YES